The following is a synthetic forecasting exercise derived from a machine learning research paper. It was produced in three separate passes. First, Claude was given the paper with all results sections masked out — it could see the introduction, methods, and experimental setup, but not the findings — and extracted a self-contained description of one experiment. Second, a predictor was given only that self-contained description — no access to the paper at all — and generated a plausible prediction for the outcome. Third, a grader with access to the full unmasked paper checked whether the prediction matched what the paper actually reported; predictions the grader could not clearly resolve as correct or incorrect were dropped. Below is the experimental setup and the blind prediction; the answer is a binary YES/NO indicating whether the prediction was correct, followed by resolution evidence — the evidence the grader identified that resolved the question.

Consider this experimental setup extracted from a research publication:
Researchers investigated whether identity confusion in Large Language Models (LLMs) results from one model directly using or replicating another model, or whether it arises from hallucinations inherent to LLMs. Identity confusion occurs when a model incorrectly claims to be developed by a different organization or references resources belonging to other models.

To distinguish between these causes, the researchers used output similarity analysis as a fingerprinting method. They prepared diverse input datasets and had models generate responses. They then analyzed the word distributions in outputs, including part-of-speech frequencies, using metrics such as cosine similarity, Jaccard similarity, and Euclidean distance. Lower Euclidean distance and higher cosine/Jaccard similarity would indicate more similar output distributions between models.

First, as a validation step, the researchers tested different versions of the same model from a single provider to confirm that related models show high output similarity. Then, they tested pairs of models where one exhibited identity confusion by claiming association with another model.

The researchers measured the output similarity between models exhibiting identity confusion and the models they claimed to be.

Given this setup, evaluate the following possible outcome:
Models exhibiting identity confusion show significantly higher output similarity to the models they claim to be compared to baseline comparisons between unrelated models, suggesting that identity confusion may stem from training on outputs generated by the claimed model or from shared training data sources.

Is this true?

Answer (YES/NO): NO